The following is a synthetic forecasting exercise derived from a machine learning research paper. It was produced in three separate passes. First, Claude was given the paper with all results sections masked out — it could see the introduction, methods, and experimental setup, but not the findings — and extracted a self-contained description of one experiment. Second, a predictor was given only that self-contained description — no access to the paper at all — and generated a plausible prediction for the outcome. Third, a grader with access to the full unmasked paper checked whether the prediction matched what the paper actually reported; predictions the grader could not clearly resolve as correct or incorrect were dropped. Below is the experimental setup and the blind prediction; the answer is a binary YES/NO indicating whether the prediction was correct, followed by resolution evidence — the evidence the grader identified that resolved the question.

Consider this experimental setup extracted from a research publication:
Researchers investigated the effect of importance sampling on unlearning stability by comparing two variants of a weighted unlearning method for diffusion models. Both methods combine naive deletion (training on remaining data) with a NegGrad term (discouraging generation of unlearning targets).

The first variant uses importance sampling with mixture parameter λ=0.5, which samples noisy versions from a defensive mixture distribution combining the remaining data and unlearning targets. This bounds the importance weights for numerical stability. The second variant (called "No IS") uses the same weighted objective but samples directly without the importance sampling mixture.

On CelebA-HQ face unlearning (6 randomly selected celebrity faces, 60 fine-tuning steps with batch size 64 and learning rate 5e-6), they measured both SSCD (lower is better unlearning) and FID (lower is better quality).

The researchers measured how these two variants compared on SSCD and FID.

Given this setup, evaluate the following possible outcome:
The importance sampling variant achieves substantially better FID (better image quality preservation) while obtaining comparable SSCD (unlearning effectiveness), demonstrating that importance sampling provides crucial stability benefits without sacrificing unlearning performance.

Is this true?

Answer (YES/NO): NO